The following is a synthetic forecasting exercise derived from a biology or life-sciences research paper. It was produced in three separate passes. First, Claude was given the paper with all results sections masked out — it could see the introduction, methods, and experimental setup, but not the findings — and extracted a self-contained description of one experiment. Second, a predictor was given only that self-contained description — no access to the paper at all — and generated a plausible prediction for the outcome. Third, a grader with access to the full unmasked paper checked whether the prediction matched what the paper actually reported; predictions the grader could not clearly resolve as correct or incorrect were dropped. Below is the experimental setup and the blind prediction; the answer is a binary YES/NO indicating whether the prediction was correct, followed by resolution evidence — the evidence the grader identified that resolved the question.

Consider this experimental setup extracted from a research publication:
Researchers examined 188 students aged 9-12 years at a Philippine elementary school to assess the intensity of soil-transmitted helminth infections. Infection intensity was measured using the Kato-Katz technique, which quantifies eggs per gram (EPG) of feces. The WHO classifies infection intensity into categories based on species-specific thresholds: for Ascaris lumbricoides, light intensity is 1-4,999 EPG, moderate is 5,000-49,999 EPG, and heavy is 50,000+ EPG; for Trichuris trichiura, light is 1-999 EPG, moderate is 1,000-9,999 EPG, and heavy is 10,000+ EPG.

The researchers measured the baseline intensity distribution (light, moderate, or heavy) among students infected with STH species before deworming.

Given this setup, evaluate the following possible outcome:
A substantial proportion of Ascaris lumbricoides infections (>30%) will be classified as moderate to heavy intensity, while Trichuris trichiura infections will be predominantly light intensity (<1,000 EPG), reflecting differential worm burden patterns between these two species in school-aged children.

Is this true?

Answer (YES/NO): NO